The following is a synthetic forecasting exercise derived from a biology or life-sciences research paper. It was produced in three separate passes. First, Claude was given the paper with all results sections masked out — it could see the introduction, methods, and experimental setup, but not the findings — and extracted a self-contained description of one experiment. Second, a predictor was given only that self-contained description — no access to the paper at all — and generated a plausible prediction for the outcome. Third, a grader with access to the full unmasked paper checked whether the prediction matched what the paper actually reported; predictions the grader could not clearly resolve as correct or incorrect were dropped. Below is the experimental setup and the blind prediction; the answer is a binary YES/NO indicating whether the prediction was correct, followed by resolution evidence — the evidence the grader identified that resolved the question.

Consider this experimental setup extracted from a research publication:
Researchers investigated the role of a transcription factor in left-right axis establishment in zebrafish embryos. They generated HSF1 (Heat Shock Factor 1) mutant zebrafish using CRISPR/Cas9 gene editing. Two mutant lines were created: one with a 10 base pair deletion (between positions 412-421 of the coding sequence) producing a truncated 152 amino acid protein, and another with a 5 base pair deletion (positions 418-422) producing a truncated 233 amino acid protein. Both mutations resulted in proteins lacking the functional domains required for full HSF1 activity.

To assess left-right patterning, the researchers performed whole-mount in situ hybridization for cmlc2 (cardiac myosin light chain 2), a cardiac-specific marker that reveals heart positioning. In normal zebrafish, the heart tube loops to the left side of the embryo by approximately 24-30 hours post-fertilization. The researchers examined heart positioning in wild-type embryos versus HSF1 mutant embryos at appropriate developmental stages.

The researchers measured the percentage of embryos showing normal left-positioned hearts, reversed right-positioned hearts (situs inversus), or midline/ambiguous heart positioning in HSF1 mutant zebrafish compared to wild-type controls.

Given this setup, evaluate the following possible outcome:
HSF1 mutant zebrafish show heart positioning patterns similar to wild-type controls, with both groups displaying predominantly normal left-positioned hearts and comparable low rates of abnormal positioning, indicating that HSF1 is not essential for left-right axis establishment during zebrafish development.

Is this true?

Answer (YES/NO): NO